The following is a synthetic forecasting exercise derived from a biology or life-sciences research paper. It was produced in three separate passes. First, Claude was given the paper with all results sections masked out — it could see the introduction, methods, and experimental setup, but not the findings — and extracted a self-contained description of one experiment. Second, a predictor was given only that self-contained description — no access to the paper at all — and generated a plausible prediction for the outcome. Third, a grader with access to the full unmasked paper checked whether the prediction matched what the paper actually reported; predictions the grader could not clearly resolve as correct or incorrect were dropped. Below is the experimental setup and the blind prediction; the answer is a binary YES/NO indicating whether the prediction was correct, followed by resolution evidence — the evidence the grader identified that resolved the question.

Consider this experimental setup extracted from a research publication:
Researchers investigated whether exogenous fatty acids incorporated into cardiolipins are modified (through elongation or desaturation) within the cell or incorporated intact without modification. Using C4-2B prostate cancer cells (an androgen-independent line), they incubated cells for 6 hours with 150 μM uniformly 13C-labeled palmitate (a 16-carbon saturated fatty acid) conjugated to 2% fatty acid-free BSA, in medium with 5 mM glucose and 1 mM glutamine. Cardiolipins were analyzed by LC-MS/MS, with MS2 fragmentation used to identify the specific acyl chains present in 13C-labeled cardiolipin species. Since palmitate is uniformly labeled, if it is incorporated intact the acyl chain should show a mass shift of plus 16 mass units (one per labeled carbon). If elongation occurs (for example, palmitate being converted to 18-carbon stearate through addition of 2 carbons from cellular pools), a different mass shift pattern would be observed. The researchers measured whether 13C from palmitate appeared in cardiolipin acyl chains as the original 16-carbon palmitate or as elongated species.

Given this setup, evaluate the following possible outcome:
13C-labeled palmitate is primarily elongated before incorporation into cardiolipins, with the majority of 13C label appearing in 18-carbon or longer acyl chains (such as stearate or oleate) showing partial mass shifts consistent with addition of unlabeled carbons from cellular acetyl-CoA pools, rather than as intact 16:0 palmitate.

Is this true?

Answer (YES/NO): NO